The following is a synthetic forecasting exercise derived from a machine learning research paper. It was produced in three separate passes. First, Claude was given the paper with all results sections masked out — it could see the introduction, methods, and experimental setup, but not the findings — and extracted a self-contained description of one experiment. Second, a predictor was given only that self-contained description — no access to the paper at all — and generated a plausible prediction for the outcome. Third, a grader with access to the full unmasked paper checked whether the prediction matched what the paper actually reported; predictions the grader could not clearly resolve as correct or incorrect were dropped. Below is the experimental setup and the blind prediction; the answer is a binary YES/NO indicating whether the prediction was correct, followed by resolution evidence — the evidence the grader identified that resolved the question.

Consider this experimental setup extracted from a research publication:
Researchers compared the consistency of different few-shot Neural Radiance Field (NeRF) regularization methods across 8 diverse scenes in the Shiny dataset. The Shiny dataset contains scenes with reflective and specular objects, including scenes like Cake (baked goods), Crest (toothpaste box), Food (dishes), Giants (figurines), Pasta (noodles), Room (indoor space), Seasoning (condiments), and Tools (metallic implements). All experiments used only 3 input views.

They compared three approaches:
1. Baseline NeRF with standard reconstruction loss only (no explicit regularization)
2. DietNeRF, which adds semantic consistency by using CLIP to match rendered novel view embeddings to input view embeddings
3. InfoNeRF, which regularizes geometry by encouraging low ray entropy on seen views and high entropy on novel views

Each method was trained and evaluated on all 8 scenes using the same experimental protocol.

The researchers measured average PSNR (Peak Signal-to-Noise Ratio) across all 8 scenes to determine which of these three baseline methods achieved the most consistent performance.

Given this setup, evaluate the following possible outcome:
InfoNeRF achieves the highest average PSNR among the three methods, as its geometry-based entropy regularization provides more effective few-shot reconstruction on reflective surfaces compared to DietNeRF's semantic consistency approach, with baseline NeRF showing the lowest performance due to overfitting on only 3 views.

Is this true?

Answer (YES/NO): NO